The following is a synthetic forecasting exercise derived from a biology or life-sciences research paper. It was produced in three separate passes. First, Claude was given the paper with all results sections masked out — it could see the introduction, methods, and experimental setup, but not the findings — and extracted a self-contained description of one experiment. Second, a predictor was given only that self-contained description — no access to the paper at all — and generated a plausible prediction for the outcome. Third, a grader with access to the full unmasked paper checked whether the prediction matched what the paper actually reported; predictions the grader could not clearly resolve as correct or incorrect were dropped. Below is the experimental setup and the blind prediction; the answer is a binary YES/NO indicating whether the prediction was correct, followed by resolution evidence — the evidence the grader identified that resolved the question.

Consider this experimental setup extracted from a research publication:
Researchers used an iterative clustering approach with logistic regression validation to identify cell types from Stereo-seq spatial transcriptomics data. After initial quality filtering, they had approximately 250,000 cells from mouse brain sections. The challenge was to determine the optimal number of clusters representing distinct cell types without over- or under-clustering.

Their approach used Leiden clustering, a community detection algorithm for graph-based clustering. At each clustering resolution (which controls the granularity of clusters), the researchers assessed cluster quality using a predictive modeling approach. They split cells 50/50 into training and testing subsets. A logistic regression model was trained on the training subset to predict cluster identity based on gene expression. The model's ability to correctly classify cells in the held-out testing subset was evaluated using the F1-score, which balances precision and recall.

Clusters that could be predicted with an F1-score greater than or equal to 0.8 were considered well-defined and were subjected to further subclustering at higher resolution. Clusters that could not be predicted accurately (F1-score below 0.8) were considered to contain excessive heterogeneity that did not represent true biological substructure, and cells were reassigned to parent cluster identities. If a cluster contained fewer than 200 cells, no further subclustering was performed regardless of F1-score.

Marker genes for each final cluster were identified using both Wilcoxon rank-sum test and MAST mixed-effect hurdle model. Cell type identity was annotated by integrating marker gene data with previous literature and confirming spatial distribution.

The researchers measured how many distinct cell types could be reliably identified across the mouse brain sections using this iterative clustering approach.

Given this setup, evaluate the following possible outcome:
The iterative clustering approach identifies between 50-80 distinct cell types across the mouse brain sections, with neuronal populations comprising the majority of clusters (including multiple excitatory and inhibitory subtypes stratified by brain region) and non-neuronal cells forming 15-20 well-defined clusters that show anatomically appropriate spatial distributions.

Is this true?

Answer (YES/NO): NO